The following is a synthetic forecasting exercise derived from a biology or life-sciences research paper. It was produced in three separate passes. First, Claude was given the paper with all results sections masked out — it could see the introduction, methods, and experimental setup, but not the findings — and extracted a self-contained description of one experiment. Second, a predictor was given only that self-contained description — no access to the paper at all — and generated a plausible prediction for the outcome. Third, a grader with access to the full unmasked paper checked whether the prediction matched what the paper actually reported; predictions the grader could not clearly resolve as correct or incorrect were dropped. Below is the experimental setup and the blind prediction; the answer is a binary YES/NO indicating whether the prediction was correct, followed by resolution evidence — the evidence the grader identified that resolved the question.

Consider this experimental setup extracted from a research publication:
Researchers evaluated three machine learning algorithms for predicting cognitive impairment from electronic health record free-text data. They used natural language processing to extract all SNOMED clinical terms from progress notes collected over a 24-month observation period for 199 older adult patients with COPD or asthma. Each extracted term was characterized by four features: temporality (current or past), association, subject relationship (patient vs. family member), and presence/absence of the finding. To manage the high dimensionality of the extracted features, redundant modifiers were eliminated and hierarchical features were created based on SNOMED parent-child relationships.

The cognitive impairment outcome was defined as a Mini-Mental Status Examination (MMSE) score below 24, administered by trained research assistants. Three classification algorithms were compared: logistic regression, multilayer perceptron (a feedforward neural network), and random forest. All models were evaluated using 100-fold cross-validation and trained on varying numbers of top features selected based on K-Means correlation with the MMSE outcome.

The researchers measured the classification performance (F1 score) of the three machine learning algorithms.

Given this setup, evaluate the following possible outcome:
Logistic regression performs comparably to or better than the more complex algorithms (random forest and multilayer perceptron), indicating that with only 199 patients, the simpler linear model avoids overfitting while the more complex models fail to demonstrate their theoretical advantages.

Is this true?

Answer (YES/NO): NO